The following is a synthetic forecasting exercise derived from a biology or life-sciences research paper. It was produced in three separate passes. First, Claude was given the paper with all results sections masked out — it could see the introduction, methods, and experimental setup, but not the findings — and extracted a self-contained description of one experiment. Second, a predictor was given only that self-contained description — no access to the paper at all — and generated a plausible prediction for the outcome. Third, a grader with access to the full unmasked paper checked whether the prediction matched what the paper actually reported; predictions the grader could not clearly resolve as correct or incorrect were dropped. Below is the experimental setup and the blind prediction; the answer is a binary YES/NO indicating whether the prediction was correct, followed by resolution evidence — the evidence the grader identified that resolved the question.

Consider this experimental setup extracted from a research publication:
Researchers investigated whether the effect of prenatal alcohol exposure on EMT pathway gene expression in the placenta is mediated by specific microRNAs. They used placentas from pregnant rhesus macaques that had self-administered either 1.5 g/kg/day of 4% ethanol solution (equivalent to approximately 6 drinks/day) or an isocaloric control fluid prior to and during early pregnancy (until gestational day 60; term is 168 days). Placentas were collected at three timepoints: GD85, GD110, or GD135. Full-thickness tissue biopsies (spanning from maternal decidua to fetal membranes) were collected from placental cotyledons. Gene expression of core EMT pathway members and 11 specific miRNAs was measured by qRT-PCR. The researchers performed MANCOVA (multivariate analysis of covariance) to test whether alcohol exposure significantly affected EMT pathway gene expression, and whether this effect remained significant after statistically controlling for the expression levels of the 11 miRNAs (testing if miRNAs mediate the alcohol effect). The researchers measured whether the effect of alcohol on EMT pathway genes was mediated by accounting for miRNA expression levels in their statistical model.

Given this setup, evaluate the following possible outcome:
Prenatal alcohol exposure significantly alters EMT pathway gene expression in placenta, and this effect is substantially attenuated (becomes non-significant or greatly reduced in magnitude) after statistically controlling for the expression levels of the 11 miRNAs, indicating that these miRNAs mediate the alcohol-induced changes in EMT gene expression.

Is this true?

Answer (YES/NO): YES